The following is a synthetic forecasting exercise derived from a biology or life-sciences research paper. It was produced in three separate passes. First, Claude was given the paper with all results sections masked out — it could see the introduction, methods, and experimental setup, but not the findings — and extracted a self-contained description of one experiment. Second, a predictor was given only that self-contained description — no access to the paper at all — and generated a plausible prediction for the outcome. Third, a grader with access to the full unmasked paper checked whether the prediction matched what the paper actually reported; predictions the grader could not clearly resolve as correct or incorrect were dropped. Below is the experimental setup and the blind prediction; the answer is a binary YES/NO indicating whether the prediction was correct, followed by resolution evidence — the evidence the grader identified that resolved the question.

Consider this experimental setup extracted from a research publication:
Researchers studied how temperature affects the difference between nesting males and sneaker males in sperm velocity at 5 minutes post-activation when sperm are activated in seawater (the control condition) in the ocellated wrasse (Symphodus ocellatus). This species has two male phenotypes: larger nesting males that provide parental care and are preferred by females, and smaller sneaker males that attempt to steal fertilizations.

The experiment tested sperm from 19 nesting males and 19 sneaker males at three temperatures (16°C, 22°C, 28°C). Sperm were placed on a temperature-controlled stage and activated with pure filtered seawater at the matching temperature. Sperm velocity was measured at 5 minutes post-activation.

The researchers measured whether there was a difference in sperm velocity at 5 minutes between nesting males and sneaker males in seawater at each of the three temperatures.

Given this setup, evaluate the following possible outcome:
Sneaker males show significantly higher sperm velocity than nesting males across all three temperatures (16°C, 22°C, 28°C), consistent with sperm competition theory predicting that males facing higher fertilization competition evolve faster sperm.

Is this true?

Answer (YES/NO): NO